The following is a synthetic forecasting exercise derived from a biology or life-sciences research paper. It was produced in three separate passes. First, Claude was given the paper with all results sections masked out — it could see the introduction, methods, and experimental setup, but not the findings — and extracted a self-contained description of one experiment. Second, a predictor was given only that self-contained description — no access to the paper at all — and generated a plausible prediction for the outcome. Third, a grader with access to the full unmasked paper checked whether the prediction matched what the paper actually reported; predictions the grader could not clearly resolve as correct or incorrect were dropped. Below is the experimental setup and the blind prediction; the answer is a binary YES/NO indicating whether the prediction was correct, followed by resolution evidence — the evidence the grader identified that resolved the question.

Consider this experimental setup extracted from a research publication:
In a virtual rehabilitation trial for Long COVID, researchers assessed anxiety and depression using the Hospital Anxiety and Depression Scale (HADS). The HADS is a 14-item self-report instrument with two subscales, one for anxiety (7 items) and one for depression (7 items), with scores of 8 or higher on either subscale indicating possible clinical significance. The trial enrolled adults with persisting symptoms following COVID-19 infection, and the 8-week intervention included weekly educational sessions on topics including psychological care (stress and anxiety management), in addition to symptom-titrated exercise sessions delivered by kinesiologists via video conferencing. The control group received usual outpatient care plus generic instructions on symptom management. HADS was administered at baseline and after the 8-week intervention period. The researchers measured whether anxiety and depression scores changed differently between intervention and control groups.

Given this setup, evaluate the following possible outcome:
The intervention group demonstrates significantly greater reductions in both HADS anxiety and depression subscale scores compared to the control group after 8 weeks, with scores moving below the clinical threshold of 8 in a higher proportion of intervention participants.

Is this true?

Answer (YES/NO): NO